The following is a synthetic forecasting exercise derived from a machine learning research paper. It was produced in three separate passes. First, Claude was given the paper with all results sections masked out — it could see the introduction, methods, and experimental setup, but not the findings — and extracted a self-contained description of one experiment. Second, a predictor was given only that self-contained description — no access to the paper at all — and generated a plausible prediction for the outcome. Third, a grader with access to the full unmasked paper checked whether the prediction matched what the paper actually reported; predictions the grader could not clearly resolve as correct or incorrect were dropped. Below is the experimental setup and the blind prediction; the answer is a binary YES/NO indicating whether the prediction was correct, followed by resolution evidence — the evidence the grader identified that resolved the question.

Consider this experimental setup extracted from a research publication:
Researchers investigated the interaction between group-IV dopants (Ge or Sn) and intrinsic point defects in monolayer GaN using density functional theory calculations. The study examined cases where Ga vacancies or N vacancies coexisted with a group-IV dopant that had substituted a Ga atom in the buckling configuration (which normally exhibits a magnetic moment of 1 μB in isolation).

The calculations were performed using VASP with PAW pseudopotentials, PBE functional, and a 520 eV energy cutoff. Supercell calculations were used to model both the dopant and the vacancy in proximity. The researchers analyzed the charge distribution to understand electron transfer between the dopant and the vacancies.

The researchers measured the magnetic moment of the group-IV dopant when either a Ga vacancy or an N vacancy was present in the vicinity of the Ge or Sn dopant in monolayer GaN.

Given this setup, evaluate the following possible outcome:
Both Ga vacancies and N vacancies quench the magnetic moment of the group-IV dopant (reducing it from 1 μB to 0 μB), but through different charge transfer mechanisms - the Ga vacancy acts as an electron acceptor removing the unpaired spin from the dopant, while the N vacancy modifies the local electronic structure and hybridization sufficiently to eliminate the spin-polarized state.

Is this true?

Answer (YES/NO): YES